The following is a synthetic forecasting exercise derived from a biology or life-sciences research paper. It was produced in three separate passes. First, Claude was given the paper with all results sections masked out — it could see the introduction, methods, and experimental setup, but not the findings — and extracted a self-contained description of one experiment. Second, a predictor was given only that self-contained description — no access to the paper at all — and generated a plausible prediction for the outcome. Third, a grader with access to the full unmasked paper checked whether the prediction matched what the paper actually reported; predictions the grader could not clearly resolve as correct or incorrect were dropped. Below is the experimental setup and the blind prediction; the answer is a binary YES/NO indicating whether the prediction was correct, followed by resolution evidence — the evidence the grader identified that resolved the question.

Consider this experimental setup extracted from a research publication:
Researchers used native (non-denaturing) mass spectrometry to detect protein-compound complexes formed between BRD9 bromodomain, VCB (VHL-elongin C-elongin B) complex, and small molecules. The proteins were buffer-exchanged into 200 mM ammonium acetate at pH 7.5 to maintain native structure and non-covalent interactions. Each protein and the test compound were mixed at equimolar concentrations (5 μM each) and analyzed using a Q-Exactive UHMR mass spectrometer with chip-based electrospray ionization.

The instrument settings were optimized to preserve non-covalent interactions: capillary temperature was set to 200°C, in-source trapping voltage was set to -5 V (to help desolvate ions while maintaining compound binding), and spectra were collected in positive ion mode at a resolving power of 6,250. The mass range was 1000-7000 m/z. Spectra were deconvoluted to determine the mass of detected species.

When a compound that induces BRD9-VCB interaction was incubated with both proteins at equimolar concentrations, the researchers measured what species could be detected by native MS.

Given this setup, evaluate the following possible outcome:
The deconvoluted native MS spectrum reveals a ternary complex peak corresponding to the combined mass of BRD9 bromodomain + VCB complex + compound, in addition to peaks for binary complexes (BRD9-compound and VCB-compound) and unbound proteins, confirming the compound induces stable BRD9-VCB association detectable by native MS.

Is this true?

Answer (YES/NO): NO